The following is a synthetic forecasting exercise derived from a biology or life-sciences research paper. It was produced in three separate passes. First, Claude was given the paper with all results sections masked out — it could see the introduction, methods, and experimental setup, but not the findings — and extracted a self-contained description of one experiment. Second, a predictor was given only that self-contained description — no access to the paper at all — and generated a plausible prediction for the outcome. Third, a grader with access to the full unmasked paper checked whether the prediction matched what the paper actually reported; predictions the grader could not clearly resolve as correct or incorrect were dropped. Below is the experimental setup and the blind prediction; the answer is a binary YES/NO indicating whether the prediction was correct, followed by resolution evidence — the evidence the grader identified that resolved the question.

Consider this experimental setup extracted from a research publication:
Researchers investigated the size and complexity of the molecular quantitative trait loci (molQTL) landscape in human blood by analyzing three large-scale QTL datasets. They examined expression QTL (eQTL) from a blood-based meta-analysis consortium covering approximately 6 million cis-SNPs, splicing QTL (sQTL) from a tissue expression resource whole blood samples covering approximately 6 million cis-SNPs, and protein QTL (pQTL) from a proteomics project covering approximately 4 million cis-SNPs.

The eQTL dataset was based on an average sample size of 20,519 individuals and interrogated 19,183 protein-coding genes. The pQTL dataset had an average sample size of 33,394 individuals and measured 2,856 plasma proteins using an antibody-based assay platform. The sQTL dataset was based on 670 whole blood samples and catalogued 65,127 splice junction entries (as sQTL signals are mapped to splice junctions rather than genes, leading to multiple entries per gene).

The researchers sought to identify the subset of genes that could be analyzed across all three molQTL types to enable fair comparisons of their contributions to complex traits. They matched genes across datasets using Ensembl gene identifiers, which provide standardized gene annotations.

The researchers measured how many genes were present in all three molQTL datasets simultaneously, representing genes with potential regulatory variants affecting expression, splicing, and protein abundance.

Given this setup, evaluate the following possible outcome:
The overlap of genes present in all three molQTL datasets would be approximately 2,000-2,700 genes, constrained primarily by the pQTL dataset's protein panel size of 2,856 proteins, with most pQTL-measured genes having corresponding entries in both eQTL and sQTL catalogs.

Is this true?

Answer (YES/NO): NO